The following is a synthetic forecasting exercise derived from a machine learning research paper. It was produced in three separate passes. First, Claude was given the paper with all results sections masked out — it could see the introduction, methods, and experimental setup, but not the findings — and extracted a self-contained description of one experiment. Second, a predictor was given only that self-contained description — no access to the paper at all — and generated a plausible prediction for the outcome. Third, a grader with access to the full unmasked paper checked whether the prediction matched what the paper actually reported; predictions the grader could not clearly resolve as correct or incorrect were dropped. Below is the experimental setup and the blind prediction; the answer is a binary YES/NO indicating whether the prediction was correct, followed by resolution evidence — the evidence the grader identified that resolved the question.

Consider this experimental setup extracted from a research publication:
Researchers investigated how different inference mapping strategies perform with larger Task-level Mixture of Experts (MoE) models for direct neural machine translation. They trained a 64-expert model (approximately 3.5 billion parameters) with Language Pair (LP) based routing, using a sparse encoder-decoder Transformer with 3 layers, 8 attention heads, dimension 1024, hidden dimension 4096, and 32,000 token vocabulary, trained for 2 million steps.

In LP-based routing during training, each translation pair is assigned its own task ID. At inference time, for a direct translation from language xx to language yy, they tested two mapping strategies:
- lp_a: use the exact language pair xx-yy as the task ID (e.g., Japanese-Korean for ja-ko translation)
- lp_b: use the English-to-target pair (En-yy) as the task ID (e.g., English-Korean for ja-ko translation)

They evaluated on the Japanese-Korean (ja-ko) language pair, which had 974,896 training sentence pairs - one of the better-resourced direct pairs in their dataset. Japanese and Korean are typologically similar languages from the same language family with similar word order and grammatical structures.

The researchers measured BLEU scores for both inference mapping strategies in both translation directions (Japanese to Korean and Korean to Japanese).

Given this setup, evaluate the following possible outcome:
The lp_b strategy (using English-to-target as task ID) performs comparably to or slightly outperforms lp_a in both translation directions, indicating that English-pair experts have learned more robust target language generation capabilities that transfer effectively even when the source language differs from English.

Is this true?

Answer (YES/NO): NO